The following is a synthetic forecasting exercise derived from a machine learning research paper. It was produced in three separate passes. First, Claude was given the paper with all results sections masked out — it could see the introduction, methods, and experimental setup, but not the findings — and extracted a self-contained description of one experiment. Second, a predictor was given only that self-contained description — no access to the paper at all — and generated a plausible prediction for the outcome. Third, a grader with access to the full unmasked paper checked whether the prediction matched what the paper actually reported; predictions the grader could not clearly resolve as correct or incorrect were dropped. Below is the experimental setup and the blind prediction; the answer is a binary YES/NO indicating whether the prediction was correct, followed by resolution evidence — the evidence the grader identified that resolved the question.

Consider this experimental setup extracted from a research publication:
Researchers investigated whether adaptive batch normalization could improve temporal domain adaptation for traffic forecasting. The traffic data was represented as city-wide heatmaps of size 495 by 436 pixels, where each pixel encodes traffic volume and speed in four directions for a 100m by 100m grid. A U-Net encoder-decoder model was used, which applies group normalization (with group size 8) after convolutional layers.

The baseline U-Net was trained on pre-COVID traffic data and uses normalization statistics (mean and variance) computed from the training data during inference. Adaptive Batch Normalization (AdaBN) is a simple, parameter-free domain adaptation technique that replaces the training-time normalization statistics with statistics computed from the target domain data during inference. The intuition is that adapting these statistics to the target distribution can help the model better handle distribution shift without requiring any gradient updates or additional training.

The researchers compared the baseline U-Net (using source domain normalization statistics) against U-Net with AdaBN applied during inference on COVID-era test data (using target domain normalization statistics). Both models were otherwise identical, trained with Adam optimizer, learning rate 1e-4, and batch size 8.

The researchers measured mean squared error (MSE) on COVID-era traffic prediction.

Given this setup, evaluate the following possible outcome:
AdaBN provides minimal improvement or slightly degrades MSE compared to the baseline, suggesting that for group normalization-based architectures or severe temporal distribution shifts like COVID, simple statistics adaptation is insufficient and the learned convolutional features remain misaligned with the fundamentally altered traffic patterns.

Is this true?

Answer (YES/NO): YES